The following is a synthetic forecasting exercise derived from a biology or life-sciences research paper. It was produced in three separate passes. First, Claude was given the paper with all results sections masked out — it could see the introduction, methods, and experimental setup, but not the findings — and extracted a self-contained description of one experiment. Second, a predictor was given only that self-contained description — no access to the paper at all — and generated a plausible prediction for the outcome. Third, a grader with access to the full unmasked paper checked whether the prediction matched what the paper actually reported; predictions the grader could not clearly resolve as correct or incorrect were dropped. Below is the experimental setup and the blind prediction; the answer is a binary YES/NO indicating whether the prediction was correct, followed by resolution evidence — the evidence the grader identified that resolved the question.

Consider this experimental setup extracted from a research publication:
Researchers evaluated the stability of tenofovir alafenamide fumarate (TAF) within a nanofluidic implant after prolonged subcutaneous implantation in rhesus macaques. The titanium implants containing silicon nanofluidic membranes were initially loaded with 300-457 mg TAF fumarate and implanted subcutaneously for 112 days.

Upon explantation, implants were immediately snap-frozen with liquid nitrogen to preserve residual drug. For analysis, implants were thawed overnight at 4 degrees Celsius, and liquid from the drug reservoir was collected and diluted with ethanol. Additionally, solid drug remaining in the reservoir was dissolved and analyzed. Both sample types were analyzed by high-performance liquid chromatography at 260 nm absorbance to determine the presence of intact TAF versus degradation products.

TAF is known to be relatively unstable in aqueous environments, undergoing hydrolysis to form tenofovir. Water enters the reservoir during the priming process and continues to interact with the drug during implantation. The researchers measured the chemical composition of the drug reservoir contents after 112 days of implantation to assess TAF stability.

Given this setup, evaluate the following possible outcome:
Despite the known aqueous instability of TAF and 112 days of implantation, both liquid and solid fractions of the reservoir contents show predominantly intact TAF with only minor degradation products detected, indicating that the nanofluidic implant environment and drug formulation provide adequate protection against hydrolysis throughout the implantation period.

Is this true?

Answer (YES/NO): NO